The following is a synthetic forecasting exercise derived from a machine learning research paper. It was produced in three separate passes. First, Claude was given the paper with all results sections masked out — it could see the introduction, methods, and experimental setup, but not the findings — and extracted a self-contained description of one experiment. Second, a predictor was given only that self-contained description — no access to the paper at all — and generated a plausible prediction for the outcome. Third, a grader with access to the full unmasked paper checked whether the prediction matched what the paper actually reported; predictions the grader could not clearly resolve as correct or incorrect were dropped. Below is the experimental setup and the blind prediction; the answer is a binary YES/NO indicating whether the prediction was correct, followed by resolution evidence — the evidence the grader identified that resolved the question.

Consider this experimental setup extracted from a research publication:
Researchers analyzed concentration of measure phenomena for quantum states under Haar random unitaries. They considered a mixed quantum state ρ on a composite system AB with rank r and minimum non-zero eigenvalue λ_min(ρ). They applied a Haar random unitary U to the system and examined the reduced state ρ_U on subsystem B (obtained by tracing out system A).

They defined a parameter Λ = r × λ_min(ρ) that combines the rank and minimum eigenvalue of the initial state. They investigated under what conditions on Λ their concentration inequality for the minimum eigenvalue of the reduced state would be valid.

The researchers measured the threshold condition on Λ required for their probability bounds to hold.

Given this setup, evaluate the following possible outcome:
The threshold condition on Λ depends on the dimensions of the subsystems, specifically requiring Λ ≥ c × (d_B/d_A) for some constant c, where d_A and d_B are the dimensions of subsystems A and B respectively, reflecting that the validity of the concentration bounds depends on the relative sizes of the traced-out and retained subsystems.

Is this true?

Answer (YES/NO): NO